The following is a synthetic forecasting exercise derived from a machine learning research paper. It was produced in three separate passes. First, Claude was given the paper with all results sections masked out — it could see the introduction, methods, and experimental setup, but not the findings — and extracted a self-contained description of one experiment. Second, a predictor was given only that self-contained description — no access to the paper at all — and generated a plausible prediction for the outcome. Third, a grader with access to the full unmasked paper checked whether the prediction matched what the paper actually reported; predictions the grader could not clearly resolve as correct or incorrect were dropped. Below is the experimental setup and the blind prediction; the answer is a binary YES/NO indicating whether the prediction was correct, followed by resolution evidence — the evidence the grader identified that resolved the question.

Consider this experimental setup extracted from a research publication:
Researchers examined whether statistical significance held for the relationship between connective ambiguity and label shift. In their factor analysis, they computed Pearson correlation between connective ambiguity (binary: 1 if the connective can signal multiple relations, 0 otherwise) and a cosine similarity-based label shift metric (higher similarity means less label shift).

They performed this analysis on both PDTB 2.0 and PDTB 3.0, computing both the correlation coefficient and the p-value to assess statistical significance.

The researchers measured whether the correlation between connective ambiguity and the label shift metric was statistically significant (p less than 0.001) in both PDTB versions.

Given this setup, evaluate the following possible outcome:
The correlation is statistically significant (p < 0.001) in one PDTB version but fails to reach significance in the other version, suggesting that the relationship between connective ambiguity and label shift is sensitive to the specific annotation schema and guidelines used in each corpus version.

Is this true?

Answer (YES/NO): NO